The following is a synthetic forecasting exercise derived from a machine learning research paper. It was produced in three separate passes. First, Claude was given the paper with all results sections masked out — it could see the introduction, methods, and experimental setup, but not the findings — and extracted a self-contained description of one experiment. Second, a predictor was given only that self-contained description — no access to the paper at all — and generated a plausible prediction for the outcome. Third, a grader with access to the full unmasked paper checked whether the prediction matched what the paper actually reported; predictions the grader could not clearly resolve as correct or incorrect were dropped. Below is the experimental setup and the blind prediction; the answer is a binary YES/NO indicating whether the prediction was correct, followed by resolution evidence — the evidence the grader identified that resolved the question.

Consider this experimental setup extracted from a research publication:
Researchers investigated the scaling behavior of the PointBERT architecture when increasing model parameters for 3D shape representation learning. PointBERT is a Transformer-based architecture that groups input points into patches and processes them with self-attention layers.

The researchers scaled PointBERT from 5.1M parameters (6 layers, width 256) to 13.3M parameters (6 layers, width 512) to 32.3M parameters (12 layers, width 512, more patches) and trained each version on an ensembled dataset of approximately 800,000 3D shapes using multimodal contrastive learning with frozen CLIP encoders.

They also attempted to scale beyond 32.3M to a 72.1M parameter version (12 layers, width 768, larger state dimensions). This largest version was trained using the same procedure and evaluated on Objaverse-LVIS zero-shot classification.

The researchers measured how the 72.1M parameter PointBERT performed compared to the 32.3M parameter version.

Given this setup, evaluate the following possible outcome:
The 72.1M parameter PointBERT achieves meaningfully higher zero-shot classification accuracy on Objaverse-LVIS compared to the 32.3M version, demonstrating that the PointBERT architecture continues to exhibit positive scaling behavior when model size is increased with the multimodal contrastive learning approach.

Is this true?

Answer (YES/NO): NO